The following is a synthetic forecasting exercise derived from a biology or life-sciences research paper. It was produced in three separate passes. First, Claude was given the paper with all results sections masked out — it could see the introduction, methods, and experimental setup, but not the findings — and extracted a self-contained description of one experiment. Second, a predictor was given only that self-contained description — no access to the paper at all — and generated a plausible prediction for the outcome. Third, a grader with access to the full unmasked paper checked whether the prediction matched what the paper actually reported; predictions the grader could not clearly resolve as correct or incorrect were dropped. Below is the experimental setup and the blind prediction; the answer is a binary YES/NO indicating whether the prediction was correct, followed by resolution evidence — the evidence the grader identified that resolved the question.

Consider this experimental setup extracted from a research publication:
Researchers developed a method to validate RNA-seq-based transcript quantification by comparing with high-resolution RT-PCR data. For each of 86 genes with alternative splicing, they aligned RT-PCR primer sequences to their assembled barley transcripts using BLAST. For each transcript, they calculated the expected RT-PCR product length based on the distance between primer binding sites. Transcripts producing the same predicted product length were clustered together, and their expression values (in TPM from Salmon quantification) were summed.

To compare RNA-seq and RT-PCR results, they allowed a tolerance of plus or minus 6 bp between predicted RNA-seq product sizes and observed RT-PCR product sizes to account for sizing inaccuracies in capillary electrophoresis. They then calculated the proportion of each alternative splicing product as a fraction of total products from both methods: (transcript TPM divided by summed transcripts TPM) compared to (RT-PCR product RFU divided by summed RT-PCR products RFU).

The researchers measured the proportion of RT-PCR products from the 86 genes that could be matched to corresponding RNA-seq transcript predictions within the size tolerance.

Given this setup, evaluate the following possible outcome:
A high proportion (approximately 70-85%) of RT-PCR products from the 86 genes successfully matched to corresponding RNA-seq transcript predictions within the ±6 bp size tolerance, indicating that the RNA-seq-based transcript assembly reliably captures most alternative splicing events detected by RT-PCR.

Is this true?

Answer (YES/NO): NO